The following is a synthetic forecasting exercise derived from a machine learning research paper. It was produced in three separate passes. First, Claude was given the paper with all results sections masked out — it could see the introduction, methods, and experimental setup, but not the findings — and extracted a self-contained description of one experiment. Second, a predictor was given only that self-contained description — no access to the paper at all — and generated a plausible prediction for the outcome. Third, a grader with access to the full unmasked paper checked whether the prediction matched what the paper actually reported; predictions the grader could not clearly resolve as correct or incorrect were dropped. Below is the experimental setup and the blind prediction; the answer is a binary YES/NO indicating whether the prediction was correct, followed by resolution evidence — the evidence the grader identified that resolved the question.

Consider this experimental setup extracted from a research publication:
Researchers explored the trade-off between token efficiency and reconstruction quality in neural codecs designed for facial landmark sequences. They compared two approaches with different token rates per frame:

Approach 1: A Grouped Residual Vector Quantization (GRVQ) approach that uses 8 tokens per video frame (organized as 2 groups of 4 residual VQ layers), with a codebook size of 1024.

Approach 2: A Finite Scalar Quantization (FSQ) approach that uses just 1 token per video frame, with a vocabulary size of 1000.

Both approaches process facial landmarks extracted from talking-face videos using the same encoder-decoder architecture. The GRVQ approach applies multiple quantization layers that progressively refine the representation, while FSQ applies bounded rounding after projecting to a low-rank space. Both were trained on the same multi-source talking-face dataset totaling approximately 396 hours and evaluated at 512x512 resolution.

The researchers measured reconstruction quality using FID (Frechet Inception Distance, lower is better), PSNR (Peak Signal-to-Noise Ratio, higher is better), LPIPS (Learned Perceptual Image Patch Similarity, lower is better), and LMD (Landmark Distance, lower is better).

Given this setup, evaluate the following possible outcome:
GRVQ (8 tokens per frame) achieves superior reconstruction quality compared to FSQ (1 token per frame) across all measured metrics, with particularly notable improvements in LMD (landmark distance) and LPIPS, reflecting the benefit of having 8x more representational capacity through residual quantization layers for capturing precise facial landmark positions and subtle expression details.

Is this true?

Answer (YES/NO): NO